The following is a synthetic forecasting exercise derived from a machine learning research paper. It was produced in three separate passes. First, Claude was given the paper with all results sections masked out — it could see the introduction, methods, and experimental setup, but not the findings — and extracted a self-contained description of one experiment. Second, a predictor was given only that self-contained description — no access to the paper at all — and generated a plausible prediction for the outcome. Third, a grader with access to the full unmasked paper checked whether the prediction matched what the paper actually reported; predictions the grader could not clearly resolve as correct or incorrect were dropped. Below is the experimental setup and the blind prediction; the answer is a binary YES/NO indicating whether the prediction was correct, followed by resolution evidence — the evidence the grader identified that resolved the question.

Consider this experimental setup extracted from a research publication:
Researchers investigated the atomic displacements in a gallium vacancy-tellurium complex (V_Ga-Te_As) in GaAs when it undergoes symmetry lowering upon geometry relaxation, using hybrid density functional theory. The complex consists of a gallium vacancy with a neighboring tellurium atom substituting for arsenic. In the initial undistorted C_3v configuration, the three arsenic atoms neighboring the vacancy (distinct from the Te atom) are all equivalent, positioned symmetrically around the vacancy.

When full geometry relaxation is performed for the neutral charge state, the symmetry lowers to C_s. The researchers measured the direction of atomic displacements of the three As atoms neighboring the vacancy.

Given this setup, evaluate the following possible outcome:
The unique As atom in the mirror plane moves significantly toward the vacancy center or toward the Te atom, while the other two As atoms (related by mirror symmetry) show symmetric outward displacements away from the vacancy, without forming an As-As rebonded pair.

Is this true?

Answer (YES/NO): YES